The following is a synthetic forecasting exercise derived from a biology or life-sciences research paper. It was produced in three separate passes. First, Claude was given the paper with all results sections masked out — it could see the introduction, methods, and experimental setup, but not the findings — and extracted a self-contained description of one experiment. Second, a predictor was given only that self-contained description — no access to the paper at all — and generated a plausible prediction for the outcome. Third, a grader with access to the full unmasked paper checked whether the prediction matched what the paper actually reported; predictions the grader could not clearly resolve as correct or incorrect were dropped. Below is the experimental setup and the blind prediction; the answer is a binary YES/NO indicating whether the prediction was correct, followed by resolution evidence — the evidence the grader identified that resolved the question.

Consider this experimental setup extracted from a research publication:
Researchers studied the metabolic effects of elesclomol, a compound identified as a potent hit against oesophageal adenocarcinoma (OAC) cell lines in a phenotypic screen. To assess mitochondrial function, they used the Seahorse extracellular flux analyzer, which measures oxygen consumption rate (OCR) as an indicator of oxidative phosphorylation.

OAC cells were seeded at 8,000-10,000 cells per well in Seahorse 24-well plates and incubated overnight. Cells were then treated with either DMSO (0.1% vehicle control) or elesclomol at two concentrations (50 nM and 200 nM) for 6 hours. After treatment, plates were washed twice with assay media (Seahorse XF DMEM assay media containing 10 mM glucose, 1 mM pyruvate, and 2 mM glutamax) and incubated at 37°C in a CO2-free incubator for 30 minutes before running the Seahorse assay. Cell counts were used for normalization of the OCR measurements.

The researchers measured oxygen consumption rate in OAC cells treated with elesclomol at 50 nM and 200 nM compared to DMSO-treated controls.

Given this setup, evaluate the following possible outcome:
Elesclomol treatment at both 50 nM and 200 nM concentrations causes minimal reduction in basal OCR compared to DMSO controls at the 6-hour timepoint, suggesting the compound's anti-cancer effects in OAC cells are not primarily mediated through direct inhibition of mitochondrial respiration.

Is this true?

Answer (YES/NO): NO